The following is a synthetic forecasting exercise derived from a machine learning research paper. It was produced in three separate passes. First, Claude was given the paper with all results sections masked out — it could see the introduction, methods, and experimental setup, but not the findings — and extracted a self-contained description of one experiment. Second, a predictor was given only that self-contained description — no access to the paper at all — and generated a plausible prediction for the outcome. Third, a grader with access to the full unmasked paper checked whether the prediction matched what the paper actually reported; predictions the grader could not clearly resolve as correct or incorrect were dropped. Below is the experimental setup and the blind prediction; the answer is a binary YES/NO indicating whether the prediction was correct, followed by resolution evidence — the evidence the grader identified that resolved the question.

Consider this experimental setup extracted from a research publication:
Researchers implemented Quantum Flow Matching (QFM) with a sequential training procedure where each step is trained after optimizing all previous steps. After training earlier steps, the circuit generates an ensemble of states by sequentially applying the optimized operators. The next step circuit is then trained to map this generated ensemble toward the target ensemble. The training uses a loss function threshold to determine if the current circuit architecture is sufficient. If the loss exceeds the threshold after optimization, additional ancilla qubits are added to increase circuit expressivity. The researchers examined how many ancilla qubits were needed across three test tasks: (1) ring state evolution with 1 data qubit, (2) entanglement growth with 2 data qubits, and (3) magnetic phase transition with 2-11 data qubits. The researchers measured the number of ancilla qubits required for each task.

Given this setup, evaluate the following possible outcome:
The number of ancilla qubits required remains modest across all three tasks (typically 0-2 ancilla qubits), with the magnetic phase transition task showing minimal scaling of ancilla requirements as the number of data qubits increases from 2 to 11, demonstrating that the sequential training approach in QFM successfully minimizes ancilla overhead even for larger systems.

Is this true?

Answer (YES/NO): YES